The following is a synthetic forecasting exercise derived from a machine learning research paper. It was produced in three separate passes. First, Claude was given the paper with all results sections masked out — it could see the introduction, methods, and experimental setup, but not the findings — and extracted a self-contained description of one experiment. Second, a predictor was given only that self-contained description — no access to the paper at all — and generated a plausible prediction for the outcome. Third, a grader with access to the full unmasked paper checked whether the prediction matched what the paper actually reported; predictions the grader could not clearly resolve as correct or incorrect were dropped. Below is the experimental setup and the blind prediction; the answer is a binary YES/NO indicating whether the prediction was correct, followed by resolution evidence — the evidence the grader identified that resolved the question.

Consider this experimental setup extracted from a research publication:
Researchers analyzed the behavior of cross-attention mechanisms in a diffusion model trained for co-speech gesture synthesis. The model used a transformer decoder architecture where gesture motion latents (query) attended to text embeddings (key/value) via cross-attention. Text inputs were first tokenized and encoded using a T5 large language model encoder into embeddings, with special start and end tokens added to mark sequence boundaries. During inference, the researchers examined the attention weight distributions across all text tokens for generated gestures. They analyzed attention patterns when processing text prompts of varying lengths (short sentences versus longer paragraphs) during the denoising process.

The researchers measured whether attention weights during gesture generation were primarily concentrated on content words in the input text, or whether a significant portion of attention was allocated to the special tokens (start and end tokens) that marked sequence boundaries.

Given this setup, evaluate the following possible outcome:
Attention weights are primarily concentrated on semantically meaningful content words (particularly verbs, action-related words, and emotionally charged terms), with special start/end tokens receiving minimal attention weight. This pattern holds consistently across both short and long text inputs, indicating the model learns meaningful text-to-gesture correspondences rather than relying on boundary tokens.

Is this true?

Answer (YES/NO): NO